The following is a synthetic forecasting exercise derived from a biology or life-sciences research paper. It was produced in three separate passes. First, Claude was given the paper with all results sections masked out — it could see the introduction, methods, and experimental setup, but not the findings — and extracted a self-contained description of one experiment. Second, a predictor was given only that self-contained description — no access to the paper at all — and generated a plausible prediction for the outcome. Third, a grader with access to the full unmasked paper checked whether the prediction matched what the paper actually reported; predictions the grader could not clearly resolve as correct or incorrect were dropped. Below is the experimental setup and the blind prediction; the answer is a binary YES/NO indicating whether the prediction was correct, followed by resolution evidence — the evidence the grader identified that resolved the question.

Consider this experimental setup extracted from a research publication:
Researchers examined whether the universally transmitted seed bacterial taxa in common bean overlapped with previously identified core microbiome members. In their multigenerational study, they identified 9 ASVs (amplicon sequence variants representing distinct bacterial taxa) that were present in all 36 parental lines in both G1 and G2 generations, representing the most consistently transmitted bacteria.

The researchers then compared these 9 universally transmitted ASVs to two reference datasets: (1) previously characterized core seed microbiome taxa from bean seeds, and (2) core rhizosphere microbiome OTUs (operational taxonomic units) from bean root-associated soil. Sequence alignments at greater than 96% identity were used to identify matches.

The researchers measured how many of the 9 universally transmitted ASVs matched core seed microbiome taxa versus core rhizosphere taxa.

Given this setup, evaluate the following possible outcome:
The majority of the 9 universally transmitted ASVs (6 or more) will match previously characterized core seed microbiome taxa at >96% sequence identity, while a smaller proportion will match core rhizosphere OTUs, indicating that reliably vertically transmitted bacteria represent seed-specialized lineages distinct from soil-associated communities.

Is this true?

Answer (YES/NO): NO